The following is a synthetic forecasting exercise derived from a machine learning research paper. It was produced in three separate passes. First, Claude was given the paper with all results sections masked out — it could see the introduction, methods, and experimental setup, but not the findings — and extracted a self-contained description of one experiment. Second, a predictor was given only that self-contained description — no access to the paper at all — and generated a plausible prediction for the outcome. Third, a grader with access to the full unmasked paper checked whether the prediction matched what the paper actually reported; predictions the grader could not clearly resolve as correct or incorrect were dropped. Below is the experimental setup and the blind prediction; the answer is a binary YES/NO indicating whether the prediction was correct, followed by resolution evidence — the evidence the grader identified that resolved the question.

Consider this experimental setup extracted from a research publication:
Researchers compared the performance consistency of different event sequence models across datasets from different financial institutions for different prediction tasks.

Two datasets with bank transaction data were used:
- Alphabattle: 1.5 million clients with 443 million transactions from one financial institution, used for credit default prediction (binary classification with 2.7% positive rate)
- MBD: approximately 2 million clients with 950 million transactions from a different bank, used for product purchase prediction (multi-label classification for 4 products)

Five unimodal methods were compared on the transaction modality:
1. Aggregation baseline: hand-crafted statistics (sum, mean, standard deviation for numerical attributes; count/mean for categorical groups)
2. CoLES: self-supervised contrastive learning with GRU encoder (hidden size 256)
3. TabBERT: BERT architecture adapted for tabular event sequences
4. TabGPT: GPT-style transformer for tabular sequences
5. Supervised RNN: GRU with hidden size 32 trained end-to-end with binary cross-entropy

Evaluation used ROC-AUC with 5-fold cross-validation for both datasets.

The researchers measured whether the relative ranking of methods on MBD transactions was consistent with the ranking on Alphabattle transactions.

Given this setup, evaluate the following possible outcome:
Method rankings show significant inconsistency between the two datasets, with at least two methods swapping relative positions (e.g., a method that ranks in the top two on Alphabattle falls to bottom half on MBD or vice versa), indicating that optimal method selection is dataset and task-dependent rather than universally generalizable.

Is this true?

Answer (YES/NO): YES